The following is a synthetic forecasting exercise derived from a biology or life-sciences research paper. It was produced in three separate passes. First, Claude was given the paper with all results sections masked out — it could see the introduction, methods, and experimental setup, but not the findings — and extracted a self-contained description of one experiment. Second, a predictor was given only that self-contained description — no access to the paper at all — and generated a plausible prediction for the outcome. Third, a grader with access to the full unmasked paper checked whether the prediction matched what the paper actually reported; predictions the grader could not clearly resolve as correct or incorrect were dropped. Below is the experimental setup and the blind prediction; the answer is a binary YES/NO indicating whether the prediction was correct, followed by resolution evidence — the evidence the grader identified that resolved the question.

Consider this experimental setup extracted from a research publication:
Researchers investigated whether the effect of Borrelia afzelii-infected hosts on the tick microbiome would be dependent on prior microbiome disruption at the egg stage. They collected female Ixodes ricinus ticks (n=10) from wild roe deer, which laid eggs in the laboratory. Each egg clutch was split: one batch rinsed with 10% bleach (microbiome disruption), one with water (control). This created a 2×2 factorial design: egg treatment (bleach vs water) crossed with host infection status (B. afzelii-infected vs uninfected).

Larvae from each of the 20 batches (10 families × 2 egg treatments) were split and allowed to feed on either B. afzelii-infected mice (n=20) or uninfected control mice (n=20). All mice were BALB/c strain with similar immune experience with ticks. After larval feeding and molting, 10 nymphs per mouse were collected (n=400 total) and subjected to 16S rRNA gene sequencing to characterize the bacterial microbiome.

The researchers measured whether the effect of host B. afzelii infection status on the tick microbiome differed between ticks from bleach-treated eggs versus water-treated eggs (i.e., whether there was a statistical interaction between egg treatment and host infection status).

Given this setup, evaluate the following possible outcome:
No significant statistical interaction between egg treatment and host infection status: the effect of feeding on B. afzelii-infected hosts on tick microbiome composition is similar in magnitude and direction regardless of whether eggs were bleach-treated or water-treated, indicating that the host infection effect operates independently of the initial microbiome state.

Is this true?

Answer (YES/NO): YES